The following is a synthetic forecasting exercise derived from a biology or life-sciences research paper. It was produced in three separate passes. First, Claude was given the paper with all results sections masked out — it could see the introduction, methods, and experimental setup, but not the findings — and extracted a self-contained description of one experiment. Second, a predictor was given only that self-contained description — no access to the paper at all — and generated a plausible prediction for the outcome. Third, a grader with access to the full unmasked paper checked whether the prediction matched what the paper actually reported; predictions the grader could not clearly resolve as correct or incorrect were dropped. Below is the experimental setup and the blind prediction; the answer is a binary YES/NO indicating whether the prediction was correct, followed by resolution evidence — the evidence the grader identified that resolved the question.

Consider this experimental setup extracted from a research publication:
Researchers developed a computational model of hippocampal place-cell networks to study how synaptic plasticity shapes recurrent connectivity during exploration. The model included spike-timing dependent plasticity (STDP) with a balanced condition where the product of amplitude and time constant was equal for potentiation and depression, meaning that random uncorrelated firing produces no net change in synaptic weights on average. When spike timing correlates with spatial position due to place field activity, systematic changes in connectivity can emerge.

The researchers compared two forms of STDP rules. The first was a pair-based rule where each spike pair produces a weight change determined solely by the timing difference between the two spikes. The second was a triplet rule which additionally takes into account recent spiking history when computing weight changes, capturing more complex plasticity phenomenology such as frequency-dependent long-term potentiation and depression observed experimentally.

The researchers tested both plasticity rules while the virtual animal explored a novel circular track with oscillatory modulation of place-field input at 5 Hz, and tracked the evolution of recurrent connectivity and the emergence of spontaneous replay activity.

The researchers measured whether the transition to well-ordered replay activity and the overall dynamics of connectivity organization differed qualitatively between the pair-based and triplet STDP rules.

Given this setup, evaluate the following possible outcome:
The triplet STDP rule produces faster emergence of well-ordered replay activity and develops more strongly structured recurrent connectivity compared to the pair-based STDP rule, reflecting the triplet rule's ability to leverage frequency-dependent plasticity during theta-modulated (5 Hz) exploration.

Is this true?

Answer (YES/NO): NO